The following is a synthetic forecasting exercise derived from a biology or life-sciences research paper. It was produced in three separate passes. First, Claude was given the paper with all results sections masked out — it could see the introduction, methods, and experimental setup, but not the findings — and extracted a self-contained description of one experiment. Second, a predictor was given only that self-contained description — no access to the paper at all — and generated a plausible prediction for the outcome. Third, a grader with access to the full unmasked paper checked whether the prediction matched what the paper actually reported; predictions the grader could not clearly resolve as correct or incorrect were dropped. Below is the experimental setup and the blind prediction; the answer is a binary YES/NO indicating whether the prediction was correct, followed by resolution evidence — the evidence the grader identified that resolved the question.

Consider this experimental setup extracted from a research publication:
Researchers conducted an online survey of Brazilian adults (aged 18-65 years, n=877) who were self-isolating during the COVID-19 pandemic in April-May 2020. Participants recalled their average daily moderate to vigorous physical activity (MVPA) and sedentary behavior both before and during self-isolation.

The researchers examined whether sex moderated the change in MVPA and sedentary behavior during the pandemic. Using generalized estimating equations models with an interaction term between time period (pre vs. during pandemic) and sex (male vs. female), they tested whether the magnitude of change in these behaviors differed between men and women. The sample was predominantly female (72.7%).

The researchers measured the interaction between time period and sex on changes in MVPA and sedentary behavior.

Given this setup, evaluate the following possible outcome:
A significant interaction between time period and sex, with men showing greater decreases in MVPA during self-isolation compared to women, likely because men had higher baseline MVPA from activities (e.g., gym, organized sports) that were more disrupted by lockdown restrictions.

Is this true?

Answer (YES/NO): NO